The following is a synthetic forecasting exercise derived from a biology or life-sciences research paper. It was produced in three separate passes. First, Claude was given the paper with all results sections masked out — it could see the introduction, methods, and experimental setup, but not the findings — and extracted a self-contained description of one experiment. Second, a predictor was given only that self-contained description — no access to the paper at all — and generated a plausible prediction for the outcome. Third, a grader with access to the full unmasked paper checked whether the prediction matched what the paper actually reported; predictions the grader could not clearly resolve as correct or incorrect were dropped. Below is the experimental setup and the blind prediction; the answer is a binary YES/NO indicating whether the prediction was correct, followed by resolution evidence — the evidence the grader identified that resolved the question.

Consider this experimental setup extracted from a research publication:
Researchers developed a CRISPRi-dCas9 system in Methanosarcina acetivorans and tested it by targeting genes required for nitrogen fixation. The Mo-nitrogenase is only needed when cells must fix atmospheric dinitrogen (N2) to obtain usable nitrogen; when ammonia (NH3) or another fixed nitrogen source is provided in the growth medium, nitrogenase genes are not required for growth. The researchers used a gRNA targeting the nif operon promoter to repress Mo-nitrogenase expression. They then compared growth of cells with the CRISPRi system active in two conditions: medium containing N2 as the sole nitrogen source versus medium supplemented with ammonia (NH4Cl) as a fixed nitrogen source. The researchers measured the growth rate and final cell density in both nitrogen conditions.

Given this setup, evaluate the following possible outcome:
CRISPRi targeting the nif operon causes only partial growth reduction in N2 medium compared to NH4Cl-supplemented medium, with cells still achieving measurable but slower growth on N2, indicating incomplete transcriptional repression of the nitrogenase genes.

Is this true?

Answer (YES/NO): NO